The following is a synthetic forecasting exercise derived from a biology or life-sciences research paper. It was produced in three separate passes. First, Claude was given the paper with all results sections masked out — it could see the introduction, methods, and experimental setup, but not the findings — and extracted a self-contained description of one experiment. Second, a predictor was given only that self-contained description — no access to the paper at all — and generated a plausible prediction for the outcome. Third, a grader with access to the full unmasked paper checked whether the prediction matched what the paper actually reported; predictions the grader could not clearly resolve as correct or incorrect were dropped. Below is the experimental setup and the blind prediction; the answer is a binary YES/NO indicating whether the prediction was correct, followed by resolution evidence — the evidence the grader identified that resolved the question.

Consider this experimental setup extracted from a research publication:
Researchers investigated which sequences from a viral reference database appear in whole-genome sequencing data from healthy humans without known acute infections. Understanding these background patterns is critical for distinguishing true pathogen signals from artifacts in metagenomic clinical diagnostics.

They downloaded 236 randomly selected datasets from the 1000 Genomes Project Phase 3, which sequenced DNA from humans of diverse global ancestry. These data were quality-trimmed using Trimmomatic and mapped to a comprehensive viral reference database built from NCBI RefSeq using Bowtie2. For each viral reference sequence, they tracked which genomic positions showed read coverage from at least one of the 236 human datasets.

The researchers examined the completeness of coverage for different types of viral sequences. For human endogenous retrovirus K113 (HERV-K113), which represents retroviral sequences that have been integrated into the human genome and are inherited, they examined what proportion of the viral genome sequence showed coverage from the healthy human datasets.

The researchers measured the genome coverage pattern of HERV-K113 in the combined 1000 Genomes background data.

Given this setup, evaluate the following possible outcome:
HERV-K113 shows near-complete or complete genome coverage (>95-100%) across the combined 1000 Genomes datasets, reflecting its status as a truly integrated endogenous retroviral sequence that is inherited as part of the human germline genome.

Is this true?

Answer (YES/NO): YES